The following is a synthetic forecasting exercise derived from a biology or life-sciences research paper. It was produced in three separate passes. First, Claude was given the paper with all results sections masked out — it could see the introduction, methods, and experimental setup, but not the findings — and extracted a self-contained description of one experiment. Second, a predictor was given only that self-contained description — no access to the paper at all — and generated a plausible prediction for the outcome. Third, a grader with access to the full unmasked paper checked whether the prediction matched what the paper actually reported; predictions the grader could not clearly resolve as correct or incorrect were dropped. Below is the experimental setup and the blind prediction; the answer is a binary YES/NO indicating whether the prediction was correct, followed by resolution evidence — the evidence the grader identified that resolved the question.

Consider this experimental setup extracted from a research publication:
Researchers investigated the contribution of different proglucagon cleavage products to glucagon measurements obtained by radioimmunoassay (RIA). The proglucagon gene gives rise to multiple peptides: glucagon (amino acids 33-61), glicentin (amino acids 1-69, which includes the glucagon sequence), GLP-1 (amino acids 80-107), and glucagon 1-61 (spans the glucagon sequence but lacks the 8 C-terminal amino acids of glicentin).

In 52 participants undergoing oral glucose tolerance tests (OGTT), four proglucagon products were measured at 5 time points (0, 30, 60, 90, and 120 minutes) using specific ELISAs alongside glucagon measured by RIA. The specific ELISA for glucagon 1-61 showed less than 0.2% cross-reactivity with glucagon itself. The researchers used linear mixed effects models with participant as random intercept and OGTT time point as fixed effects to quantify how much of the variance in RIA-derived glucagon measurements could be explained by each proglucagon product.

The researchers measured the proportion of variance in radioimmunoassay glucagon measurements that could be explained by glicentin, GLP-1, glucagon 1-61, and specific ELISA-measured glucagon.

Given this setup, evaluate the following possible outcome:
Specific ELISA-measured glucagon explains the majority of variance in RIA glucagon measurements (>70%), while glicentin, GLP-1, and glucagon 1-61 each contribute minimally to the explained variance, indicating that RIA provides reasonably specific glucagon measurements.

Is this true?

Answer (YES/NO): YES